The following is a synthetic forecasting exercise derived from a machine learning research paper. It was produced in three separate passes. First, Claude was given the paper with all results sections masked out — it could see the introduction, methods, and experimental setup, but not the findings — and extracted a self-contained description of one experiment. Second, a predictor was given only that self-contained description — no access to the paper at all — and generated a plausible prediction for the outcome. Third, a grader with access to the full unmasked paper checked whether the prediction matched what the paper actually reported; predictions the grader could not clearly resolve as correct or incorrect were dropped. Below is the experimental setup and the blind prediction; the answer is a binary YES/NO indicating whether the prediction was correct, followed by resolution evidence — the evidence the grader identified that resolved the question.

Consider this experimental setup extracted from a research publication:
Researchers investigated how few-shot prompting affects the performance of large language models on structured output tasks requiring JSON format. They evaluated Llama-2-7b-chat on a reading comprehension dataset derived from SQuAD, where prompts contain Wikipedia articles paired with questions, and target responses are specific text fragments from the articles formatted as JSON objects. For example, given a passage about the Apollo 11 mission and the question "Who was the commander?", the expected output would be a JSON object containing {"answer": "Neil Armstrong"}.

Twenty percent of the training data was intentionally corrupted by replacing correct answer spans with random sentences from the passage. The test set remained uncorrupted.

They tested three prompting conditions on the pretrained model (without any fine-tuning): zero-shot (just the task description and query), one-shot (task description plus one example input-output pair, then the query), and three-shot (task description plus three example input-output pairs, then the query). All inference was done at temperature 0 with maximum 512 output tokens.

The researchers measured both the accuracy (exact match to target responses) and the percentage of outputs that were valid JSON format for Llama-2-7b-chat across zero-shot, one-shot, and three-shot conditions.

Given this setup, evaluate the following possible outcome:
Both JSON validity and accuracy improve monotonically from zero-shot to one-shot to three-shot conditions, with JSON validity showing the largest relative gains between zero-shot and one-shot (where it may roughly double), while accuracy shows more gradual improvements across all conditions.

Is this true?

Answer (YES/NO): NO